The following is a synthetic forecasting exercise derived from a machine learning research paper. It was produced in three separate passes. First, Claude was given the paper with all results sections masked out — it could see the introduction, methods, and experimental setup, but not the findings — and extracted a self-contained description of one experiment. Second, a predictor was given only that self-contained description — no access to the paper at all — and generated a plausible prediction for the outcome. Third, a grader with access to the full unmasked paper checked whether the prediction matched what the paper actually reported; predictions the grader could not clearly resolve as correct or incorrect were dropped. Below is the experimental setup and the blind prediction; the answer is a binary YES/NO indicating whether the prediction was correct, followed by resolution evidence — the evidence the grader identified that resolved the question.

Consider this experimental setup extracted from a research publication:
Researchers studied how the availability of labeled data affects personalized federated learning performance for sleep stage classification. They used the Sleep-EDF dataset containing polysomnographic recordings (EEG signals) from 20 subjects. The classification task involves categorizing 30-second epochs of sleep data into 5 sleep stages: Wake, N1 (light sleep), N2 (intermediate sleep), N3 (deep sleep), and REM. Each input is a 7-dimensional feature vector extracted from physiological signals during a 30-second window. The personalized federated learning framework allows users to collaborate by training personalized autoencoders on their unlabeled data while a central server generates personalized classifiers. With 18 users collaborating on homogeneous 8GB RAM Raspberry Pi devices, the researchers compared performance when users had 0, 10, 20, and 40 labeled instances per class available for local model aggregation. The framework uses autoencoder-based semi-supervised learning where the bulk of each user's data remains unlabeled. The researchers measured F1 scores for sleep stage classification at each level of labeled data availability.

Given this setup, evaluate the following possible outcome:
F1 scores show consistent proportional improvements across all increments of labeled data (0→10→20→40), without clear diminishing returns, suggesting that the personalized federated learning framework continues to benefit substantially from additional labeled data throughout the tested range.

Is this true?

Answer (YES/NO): NO